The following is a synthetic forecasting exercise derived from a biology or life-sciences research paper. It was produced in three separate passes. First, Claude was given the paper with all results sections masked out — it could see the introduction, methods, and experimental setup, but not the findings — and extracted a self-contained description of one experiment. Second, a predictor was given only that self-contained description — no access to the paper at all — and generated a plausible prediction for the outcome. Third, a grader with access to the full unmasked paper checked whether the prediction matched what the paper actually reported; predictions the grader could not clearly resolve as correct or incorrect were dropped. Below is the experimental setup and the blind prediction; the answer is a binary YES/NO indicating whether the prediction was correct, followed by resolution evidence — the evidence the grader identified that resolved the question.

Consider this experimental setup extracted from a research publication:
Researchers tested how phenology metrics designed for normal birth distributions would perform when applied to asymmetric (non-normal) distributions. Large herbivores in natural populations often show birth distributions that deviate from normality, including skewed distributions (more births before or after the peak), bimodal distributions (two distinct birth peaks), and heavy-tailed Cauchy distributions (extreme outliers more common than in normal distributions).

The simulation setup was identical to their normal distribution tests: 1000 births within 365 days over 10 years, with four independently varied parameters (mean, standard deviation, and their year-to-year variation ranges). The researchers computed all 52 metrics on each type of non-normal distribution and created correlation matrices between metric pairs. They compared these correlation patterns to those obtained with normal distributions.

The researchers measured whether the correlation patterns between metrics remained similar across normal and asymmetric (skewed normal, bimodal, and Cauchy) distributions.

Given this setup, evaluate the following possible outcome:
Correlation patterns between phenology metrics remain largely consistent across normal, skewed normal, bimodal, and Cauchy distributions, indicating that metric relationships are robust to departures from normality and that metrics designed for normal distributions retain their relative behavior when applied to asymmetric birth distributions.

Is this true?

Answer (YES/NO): YES